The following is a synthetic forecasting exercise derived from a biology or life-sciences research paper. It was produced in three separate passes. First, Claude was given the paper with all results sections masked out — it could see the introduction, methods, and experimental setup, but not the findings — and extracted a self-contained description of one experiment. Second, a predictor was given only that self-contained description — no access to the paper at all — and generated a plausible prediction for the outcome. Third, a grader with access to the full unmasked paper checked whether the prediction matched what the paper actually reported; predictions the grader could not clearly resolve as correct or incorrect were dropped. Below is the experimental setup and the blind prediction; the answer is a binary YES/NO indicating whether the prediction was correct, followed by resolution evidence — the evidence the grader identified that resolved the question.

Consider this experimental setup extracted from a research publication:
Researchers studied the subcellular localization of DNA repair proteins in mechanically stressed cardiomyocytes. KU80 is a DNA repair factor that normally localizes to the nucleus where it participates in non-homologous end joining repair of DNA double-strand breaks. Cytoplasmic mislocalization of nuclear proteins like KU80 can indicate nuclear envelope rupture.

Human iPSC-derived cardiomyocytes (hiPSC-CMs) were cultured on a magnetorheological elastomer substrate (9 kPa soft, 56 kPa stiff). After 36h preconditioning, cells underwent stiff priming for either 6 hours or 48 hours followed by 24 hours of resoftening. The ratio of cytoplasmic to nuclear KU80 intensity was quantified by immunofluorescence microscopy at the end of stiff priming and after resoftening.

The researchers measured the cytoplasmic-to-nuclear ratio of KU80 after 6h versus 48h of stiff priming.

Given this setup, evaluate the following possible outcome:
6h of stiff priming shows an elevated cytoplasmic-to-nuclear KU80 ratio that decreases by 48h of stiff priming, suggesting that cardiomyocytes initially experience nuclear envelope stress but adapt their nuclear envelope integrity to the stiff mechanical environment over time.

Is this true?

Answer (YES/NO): NO